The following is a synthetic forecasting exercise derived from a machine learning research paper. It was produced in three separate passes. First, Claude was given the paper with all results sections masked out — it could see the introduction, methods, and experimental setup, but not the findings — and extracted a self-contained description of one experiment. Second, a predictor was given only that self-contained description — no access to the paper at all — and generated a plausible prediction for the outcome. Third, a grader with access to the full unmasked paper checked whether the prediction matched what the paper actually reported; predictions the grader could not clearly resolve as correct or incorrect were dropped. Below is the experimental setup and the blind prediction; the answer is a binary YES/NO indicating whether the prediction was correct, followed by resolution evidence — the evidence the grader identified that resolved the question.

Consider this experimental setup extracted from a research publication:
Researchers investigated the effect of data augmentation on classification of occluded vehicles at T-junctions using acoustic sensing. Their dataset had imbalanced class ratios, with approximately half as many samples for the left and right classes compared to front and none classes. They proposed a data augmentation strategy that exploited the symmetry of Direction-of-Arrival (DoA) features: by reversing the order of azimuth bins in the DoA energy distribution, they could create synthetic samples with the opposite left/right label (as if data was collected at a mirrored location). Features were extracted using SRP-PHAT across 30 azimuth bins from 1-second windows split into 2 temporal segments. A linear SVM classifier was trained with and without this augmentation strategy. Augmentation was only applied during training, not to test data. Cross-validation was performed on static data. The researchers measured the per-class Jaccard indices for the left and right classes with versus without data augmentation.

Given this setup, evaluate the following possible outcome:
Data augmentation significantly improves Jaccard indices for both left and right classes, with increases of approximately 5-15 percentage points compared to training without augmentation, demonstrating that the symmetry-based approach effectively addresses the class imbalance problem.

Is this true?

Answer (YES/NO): NO